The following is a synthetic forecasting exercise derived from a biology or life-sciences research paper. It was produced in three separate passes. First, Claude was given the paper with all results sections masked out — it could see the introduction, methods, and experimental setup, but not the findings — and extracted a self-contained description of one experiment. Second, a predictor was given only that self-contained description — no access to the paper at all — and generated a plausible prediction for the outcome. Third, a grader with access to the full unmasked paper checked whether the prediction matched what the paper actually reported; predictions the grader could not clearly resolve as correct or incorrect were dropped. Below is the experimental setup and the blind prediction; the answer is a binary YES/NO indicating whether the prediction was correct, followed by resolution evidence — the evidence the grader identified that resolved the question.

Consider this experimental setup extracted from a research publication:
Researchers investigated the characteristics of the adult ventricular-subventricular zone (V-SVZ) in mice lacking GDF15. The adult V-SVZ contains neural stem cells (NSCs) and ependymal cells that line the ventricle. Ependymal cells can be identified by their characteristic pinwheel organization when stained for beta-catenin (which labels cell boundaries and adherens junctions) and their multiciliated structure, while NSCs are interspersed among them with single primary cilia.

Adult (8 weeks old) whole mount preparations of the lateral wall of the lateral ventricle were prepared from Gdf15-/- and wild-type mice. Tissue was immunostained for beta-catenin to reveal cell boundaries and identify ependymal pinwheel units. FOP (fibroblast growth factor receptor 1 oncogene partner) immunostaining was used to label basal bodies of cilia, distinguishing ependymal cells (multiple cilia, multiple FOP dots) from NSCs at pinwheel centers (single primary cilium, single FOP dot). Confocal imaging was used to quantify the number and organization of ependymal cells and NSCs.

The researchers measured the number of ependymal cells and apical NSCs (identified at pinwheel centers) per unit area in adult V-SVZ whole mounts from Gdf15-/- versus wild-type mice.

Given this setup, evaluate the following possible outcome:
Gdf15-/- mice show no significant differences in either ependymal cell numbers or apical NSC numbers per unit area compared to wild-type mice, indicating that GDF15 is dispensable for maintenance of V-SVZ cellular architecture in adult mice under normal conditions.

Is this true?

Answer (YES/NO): NO